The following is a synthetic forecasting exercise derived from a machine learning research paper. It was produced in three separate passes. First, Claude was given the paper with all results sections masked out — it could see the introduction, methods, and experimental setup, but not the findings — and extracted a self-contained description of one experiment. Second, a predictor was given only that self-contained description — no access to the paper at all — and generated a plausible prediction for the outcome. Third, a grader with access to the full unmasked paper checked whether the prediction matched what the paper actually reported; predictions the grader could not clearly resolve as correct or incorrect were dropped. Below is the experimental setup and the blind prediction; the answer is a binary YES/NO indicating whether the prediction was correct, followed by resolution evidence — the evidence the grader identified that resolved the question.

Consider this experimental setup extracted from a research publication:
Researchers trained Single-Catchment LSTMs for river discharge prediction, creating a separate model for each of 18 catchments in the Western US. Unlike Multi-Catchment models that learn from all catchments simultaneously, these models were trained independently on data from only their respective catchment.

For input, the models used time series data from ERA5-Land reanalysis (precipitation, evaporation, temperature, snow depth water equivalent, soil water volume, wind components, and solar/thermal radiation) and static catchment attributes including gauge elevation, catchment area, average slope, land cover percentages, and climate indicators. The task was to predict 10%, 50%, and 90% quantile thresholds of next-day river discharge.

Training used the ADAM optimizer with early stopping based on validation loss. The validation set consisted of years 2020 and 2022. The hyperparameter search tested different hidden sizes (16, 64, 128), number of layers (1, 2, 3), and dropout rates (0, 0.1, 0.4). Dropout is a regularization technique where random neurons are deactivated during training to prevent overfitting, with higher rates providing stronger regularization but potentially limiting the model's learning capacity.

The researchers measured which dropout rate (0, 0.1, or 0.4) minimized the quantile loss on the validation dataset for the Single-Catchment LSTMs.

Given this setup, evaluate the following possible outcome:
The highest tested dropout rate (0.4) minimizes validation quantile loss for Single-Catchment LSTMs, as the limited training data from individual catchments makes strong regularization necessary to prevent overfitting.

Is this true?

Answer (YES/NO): NO